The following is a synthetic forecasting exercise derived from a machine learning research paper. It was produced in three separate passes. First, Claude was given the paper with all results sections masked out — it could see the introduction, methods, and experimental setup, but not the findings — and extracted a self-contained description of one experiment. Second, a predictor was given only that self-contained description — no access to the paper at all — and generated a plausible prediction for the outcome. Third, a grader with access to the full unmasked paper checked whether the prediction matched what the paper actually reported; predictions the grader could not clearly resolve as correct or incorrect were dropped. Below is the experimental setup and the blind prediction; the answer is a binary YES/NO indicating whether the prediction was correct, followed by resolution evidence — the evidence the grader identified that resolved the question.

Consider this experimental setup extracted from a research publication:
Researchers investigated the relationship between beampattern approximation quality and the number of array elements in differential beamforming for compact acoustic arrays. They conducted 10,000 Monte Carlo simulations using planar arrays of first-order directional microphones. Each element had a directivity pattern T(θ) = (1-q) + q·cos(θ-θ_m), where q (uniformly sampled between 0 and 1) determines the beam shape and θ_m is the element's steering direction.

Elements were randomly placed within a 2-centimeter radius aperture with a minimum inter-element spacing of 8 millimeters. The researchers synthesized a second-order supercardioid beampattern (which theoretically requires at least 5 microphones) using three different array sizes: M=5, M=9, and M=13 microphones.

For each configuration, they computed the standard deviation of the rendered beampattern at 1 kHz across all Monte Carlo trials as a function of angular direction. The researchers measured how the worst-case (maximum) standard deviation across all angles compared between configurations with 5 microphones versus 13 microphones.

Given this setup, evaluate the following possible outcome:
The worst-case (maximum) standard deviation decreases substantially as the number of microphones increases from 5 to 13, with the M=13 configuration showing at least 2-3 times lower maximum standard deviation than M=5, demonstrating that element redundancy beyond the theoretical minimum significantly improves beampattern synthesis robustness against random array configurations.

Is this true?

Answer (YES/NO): NO